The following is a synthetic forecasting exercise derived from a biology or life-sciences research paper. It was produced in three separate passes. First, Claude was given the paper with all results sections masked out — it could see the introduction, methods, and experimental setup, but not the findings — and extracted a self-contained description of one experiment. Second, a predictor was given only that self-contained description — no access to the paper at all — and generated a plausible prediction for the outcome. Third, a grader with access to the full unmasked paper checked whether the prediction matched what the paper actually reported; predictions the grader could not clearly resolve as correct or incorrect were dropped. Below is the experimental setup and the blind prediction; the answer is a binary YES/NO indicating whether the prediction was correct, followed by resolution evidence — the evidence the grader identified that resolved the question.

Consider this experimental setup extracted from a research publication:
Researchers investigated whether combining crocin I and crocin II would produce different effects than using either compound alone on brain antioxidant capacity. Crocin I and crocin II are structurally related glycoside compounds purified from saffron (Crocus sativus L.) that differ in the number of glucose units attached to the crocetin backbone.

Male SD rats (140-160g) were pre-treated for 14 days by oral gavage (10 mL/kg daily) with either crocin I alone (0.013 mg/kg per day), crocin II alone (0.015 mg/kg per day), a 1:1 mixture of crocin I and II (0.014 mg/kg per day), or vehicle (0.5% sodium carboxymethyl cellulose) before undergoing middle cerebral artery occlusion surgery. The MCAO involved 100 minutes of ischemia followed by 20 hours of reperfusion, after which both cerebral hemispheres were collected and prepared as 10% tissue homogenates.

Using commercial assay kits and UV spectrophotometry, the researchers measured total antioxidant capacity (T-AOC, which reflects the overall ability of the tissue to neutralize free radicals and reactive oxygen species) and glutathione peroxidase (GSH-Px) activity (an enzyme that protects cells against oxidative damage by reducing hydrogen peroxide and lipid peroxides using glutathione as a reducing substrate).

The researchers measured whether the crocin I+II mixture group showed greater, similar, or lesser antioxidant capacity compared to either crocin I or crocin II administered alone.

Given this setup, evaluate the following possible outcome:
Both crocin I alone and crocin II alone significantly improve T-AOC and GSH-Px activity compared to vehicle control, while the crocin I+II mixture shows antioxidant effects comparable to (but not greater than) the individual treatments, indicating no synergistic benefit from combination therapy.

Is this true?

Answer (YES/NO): NO